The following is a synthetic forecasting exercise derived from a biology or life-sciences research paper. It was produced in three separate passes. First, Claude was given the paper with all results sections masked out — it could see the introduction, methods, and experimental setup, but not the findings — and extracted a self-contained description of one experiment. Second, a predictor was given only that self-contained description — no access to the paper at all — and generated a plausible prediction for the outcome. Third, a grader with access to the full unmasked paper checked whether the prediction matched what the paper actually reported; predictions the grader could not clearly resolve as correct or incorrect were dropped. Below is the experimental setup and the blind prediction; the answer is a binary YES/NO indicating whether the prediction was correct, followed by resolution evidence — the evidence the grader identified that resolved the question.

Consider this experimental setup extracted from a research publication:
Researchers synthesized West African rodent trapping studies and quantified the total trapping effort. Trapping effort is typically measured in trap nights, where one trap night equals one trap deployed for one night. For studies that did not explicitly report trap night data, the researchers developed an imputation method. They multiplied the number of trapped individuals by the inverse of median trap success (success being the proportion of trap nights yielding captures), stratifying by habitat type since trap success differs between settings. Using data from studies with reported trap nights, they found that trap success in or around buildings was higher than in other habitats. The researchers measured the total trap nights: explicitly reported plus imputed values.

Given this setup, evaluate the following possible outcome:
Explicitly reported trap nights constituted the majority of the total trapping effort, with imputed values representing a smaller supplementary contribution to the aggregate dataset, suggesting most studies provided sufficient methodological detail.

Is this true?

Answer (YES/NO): YES